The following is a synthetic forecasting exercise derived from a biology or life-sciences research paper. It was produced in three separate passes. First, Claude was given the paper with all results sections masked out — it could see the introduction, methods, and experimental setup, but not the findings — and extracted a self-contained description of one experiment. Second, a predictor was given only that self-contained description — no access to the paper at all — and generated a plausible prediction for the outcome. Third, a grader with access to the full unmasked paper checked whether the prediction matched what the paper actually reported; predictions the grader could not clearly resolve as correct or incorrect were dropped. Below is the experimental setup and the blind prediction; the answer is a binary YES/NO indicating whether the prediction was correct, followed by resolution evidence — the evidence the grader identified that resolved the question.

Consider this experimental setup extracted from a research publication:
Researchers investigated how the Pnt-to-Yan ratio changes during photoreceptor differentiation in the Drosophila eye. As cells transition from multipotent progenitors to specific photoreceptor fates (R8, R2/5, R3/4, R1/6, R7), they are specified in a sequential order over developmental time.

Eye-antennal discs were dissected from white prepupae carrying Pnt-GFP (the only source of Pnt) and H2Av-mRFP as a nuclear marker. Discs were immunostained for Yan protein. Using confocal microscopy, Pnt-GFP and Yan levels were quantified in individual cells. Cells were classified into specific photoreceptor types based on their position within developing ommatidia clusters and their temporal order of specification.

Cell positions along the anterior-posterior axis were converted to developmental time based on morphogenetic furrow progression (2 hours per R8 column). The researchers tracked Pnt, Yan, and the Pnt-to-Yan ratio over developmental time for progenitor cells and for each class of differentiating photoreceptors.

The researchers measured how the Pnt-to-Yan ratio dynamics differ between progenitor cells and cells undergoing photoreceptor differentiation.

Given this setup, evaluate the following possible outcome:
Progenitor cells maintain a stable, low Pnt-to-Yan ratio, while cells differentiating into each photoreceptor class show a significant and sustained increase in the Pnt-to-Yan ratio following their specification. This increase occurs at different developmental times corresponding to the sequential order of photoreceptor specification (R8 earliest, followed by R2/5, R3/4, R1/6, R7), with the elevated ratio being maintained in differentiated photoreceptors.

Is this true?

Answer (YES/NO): YES